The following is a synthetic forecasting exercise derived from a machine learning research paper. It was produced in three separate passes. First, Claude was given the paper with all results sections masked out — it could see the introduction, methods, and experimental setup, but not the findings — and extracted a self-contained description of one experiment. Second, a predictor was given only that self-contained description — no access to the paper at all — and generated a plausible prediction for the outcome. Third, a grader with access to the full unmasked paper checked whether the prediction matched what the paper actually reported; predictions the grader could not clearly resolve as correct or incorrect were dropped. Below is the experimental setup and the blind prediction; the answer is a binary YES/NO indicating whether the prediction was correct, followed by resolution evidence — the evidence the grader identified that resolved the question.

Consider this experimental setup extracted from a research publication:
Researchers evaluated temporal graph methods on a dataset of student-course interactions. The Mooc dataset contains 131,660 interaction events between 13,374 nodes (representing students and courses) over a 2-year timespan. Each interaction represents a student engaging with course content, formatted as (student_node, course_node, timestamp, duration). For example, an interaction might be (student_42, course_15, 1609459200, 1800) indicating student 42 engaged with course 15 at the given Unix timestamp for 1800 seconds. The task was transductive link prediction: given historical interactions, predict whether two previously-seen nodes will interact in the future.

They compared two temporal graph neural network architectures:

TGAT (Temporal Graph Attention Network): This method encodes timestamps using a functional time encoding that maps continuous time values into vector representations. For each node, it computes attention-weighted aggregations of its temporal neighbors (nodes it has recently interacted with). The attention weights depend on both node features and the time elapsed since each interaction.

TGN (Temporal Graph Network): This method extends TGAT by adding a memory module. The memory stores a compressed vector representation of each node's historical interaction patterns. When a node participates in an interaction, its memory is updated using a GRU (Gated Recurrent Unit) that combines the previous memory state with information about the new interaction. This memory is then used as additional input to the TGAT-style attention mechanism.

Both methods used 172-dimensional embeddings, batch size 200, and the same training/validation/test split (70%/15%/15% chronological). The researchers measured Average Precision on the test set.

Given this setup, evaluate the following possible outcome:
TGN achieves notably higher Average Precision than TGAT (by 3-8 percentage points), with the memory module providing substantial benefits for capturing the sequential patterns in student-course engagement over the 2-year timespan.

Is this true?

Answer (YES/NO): NO